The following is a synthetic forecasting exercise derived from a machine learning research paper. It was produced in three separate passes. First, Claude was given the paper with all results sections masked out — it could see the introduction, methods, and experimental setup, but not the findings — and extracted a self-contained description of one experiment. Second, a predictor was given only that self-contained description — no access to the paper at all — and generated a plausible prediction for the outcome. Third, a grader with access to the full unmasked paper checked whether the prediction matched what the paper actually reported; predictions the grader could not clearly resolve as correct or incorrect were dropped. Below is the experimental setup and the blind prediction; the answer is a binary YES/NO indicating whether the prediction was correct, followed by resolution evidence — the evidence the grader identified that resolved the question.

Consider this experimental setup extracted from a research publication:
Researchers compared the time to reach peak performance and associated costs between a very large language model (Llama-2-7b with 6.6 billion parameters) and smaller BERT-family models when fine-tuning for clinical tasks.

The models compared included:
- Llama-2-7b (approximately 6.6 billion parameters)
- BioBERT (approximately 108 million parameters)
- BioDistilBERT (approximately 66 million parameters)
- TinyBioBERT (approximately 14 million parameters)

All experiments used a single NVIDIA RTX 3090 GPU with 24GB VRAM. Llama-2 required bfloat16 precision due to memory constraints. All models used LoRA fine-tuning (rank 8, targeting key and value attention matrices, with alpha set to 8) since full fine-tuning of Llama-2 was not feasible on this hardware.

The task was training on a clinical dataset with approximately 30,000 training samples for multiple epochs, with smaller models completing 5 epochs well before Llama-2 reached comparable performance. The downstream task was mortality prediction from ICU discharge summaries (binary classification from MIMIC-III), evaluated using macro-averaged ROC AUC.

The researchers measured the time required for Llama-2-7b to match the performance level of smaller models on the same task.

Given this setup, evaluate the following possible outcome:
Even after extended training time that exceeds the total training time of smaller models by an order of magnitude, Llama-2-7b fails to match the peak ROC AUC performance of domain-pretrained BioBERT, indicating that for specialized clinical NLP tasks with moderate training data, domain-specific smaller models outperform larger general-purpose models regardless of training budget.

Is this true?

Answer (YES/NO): NO